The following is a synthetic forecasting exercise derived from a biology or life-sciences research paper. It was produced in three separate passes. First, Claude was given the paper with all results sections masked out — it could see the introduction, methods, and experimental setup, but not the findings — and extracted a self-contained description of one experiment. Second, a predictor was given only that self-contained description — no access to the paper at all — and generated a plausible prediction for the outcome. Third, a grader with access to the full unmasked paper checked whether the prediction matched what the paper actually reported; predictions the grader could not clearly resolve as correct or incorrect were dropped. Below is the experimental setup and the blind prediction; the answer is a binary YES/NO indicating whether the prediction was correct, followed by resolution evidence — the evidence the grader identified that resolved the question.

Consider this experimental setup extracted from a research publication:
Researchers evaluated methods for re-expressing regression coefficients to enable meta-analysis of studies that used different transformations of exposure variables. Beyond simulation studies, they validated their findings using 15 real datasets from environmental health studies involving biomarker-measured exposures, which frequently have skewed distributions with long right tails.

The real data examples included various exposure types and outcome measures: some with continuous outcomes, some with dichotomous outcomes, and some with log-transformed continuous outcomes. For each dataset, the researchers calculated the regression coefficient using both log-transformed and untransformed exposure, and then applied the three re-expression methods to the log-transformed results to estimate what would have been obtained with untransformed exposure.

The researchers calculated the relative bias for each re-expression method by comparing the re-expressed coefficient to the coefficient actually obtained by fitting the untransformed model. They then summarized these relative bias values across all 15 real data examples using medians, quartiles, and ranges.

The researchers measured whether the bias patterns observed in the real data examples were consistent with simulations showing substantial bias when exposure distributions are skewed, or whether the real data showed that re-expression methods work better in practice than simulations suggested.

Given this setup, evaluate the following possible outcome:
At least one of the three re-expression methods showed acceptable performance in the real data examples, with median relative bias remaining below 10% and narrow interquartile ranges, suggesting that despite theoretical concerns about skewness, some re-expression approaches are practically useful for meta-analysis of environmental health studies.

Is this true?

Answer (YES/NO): NO